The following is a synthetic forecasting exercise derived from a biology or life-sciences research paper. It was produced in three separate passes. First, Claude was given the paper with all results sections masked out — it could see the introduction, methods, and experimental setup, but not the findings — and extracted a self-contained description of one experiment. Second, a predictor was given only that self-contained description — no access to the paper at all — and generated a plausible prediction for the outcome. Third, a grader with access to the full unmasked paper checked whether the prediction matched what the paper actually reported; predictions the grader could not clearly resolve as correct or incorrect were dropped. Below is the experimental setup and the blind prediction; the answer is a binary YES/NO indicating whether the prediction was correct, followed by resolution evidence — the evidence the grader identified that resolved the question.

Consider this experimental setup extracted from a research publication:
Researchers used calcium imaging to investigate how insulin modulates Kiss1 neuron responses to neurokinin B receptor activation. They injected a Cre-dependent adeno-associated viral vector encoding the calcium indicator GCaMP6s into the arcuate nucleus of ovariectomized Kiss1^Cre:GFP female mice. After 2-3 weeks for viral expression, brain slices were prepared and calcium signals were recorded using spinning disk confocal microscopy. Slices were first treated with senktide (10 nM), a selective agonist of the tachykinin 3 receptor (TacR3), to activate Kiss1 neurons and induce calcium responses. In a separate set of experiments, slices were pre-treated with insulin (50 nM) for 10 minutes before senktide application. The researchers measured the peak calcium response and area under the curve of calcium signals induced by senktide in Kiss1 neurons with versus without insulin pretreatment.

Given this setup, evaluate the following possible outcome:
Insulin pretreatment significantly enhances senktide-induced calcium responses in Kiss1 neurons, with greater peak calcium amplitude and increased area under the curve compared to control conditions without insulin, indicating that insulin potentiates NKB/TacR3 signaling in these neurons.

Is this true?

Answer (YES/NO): YES